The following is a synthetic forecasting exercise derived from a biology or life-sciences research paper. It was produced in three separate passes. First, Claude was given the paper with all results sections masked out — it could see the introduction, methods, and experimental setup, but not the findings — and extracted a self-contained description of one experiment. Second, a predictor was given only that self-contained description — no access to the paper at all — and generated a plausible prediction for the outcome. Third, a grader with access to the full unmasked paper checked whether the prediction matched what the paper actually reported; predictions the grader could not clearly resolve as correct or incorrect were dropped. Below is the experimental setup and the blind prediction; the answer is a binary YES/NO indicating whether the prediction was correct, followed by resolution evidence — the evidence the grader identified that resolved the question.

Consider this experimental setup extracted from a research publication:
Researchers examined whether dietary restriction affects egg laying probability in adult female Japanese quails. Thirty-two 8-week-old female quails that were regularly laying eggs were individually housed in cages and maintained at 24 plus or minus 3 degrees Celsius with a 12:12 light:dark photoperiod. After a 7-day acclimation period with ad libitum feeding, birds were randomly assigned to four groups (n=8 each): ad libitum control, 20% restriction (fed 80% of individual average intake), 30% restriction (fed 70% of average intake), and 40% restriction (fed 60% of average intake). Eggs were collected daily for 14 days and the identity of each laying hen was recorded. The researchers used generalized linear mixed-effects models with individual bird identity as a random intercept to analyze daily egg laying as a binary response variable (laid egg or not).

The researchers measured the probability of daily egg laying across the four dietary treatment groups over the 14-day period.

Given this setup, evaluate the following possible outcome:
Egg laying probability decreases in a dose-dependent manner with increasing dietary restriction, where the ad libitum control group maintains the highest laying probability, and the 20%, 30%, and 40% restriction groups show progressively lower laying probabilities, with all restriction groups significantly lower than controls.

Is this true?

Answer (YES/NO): NO